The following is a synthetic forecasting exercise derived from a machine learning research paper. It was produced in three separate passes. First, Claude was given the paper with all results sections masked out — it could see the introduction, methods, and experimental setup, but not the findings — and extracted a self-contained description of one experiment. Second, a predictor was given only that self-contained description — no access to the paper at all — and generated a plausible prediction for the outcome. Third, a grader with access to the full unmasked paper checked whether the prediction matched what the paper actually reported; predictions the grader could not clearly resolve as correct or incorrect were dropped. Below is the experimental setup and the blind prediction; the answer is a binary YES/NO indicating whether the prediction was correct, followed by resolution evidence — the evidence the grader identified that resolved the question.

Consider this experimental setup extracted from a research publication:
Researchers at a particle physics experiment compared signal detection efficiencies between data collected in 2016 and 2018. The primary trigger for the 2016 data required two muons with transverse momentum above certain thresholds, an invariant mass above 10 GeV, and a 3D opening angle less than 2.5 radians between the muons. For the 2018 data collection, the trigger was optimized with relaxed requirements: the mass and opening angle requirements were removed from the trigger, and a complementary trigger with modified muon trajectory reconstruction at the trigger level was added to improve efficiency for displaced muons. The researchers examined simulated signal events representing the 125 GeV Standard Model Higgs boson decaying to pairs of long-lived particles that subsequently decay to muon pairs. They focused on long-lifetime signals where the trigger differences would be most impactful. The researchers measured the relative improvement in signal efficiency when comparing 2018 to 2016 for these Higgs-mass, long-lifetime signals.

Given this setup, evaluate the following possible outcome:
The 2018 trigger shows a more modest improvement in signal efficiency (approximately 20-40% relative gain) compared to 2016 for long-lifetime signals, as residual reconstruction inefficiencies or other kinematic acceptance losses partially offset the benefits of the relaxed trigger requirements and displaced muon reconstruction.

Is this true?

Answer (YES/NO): NO